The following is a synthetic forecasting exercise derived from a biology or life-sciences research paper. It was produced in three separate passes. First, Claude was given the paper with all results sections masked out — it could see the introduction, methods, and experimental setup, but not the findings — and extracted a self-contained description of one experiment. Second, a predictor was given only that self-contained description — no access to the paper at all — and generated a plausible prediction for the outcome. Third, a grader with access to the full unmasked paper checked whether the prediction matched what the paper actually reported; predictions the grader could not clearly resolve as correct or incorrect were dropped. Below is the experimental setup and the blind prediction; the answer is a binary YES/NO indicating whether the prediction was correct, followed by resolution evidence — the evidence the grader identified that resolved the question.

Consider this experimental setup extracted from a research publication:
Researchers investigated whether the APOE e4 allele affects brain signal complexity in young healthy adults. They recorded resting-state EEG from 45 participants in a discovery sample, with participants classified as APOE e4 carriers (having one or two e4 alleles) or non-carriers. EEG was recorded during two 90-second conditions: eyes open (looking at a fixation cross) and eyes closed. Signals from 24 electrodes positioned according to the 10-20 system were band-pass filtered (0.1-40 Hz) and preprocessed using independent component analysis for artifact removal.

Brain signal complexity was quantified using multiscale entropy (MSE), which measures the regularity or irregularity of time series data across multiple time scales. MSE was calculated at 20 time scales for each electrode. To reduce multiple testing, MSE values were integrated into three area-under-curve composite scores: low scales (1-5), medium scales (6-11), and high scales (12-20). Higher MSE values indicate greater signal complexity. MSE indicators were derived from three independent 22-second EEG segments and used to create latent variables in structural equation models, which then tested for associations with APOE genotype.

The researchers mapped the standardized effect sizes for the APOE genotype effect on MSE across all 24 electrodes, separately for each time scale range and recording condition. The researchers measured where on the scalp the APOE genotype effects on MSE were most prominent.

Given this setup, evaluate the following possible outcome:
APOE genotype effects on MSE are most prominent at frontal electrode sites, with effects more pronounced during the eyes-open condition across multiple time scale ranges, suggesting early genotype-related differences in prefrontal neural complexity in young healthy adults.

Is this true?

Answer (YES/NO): NO